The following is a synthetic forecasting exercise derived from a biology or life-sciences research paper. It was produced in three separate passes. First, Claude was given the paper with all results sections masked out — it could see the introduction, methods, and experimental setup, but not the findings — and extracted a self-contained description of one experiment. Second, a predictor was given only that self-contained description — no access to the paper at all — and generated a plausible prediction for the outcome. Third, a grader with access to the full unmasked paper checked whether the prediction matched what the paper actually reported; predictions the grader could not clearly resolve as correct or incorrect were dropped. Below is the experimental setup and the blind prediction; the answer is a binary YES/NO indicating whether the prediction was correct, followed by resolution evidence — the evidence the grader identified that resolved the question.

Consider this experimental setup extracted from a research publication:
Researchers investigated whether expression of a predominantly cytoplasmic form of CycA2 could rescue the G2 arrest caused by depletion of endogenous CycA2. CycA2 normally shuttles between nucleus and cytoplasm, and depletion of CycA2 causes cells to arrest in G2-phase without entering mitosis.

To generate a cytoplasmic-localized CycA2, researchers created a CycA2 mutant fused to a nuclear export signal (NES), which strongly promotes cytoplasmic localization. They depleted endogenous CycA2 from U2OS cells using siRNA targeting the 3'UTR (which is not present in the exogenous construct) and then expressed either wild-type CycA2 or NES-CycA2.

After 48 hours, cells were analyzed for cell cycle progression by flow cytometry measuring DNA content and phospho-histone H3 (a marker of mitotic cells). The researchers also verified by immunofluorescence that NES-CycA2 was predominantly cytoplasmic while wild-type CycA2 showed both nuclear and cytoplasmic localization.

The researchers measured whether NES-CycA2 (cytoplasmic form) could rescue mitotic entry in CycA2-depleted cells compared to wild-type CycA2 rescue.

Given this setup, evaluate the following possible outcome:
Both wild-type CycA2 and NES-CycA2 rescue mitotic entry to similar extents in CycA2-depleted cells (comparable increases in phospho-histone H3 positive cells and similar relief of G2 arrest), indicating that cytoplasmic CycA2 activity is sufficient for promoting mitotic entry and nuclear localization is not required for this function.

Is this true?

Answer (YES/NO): NO